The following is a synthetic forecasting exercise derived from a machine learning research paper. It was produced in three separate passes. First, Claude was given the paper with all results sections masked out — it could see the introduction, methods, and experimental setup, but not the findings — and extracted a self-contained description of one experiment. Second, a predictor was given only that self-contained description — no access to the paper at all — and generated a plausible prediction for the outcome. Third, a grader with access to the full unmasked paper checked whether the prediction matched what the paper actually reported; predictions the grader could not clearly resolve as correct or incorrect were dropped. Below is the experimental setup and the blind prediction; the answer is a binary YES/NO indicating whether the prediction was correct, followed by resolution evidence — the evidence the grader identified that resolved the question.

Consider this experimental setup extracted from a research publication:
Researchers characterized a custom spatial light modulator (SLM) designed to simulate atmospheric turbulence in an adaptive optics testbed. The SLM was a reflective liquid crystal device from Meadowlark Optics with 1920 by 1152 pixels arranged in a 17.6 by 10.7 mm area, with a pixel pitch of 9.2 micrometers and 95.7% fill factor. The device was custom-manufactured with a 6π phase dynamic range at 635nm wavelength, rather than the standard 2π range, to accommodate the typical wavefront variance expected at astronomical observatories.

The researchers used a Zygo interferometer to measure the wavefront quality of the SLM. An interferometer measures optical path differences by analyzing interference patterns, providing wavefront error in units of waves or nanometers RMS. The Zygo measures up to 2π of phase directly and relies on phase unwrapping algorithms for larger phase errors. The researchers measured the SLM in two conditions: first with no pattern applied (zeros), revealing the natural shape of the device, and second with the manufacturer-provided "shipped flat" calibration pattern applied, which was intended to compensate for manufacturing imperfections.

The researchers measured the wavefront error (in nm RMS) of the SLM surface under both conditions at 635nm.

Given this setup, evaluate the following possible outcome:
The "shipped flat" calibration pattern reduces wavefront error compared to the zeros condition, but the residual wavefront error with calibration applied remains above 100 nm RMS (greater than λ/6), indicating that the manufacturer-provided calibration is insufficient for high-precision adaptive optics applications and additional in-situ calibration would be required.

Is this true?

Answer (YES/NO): NO